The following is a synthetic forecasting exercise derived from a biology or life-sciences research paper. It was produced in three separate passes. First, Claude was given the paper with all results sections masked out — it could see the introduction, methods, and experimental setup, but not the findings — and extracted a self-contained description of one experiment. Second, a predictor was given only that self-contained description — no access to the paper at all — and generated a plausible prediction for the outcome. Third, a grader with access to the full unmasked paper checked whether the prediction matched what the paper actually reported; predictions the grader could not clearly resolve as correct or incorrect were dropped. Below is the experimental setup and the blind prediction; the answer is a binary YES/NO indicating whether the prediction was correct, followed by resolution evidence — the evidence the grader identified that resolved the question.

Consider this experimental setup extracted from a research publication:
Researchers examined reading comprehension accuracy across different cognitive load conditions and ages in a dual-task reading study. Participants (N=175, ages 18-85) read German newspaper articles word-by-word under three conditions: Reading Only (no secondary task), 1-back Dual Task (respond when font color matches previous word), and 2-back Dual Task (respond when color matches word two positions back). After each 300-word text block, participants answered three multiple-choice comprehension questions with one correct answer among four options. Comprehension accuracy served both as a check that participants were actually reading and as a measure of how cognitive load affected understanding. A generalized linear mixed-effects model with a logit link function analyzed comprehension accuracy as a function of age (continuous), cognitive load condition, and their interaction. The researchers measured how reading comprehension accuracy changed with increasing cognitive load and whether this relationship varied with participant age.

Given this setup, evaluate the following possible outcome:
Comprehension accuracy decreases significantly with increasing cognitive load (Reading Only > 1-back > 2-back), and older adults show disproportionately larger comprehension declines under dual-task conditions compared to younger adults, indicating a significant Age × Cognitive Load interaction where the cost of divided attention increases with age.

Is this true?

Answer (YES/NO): NO